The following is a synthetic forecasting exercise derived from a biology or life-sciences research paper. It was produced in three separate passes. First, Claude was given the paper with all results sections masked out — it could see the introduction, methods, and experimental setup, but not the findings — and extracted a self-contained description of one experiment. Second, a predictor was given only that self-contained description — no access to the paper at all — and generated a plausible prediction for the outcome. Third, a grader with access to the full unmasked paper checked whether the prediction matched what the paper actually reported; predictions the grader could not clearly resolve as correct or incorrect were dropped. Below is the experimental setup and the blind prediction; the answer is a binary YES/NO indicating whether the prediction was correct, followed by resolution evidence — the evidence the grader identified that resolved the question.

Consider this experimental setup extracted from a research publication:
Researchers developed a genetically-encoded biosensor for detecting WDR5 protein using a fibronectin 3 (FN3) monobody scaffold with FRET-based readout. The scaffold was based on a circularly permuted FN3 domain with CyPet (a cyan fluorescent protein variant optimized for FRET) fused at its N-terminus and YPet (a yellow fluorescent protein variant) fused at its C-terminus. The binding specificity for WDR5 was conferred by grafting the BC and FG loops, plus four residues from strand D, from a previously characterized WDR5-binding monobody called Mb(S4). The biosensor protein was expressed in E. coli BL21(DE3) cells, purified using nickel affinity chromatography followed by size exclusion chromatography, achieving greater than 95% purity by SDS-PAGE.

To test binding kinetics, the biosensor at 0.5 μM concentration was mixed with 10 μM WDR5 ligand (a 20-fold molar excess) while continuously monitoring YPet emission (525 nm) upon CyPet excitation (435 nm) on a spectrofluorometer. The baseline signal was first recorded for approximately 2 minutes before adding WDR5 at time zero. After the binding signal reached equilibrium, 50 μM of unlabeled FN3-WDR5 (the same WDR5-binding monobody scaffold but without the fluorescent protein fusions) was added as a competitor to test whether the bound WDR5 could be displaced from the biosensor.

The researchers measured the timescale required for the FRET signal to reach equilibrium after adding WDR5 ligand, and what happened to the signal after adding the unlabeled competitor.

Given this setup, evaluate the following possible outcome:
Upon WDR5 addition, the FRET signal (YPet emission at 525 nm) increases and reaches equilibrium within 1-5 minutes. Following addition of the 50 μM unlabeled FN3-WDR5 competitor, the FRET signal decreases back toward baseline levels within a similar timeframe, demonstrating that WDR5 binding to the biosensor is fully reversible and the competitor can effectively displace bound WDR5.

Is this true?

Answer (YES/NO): NO